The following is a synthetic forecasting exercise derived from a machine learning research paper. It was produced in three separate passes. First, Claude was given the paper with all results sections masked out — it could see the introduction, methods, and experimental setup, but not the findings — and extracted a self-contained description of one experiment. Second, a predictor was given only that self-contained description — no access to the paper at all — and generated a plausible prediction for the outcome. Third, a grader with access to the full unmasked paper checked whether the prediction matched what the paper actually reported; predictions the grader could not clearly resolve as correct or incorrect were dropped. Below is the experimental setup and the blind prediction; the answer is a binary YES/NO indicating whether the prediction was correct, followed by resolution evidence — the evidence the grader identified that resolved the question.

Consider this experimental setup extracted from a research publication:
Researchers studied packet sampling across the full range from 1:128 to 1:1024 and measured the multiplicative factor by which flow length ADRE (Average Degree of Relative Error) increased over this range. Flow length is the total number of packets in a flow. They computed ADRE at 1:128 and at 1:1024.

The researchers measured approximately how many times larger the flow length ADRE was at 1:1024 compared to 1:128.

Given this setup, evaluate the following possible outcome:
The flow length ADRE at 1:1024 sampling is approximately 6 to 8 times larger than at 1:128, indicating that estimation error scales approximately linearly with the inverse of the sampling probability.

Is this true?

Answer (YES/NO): NO